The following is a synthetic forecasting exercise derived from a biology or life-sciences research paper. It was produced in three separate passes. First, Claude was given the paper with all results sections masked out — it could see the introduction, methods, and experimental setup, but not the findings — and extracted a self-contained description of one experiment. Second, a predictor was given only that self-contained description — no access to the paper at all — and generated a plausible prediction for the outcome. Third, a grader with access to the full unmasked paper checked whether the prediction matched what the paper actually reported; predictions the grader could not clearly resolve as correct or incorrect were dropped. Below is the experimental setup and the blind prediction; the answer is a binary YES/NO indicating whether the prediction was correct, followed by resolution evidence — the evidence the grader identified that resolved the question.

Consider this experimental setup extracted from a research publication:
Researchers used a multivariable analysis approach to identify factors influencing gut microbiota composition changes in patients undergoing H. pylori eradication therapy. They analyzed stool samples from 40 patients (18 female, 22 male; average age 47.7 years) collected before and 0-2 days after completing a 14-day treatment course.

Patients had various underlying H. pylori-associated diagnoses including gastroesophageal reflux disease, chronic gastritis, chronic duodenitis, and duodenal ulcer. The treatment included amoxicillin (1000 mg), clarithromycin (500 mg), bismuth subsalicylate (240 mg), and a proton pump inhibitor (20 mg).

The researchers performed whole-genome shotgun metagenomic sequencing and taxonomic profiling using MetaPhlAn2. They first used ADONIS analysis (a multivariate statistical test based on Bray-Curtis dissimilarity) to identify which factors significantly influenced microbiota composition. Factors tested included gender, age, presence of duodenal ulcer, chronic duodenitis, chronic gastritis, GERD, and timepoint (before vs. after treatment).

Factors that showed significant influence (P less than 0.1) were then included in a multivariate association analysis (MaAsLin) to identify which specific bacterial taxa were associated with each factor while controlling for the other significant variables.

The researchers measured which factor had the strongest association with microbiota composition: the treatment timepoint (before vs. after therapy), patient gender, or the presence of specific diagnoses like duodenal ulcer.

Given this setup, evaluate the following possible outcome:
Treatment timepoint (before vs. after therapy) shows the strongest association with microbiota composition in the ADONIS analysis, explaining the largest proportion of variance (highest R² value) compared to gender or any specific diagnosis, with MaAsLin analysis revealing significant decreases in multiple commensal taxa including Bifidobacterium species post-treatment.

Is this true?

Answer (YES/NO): NO